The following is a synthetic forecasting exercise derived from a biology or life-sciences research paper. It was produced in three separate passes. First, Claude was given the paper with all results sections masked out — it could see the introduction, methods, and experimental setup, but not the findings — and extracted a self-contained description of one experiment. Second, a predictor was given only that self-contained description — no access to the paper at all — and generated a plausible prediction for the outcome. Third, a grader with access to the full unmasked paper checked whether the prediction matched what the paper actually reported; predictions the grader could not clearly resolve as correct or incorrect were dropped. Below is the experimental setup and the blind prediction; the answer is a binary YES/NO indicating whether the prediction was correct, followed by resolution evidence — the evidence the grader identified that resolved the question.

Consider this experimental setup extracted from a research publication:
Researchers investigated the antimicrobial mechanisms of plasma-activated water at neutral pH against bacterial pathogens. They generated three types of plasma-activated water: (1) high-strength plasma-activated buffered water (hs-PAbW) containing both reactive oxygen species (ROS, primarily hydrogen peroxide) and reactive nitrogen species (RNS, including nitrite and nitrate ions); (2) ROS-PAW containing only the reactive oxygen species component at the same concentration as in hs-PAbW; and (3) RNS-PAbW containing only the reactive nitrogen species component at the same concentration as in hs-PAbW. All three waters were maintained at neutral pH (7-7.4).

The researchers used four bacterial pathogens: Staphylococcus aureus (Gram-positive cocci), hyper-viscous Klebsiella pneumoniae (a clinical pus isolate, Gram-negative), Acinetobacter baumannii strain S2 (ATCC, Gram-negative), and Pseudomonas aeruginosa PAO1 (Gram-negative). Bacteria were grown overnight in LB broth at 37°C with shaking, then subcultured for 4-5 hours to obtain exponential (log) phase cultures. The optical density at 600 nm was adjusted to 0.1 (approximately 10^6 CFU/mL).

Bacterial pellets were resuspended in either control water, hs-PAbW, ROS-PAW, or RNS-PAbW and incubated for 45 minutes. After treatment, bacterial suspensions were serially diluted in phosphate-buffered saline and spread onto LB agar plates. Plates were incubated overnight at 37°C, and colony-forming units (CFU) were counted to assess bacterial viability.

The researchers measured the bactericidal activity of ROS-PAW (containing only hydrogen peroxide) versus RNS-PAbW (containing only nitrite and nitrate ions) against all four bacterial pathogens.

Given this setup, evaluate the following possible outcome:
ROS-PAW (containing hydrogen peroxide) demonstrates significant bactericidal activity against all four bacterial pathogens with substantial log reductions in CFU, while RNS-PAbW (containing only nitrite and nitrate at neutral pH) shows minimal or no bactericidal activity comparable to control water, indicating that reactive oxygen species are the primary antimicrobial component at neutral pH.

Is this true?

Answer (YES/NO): NO